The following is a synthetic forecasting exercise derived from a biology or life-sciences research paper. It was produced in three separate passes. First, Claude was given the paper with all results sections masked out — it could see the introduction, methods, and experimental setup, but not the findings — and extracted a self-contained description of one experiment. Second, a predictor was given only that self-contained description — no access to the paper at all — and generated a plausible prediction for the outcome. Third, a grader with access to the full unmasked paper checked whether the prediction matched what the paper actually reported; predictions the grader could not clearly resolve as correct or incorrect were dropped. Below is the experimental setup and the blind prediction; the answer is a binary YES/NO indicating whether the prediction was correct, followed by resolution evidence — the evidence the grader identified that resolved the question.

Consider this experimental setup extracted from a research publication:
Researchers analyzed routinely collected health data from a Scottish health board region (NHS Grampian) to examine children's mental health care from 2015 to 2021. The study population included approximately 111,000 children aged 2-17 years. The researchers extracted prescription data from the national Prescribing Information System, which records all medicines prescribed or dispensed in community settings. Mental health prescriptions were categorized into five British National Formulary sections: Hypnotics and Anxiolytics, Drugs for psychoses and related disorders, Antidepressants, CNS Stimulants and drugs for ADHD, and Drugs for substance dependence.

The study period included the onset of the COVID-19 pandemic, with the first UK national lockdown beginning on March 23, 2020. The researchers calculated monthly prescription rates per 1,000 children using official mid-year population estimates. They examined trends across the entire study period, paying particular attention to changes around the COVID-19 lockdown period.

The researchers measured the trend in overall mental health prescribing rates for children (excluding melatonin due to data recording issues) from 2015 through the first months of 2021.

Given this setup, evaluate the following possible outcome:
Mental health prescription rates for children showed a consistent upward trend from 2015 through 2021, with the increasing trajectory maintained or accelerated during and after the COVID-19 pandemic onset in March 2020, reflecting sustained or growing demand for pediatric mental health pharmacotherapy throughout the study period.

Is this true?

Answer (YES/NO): NO